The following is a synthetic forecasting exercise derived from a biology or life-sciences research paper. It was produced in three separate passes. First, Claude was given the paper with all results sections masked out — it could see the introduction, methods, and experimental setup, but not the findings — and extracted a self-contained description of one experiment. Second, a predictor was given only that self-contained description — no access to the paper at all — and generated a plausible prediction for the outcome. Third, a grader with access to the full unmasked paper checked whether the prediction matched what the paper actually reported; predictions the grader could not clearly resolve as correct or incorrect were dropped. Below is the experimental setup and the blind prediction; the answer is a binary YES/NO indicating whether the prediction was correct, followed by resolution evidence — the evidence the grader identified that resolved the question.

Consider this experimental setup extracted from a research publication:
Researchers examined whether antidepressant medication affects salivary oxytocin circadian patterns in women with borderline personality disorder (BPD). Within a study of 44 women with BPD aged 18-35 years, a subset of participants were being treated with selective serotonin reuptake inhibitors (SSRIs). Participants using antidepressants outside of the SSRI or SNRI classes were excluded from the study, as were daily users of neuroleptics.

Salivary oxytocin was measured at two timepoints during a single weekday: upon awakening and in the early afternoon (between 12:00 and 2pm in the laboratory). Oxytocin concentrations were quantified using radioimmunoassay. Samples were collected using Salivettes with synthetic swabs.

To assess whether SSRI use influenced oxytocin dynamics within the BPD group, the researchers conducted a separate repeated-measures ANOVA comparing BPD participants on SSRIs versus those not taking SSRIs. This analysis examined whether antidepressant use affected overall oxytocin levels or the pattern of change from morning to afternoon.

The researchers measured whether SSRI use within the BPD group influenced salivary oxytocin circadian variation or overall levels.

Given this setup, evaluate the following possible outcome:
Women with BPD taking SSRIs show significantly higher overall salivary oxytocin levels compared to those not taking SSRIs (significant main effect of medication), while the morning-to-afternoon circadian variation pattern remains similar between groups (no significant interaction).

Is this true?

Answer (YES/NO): NO